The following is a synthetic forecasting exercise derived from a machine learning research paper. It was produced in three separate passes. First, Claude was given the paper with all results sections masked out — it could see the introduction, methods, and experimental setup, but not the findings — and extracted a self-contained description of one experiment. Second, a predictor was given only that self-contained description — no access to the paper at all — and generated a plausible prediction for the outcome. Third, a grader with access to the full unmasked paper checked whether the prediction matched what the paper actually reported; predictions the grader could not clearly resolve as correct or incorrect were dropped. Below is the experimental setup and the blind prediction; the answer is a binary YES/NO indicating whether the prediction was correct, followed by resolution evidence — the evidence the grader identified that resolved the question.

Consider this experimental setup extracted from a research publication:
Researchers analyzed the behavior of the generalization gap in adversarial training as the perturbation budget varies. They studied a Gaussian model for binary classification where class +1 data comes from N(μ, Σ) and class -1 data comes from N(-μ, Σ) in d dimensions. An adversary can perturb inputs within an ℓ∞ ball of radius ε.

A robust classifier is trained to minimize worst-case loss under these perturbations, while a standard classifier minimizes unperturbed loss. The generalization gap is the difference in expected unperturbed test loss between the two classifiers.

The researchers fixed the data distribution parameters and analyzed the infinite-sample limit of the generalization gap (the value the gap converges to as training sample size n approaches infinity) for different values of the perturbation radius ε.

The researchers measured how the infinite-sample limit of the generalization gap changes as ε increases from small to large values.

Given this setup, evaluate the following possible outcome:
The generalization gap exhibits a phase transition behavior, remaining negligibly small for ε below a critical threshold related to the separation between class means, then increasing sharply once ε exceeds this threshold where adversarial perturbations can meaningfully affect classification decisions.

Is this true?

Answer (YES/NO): YES